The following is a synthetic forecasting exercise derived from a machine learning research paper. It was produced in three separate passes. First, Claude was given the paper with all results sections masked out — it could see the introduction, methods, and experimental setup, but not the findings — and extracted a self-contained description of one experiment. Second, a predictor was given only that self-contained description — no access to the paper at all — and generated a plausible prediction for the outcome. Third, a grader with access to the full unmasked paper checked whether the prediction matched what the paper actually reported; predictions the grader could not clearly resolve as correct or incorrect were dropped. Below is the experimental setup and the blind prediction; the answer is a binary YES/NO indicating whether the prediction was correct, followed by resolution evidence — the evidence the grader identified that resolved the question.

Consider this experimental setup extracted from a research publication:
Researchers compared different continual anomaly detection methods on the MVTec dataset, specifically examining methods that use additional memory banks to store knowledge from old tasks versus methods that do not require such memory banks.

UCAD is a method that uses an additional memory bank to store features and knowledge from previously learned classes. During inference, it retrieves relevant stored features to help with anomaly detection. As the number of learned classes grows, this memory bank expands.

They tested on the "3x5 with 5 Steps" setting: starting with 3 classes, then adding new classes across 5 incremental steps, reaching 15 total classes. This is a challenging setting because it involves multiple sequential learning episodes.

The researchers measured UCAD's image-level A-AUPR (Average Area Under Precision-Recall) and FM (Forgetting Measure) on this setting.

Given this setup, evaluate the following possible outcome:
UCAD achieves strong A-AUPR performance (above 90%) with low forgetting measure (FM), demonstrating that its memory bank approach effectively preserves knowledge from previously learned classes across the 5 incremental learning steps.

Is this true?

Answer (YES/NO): YES